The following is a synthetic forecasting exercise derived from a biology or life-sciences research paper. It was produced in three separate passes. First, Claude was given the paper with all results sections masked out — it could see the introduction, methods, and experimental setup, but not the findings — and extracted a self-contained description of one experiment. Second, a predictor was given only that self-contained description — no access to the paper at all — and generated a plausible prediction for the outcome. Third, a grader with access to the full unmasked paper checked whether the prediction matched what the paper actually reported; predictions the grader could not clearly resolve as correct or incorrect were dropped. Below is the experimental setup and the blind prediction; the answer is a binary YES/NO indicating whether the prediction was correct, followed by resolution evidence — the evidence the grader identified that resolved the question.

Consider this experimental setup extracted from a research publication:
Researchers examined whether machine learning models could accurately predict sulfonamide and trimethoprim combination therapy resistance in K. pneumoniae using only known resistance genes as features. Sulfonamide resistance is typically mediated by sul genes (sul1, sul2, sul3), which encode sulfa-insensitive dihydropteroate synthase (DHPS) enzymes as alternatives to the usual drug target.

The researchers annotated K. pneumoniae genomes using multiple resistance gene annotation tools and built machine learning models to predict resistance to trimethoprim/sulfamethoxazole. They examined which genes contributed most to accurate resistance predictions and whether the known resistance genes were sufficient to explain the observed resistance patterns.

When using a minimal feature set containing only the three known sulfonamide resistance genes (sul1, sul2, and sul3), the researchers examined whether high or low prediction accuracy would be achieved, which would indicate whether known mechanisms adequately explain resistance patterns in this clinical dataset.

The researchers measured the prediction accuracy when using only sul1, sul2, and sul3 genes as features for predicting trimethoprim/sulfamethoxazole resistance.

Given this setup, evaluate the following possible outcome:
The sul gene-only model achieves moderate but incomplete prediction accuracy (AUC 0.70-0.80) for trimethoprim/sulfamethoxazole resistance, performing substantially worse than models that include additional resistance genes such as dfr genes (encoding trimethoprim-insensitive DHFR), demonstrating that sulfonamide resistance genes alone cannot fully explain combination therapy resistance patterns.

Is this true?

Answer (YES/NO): NO